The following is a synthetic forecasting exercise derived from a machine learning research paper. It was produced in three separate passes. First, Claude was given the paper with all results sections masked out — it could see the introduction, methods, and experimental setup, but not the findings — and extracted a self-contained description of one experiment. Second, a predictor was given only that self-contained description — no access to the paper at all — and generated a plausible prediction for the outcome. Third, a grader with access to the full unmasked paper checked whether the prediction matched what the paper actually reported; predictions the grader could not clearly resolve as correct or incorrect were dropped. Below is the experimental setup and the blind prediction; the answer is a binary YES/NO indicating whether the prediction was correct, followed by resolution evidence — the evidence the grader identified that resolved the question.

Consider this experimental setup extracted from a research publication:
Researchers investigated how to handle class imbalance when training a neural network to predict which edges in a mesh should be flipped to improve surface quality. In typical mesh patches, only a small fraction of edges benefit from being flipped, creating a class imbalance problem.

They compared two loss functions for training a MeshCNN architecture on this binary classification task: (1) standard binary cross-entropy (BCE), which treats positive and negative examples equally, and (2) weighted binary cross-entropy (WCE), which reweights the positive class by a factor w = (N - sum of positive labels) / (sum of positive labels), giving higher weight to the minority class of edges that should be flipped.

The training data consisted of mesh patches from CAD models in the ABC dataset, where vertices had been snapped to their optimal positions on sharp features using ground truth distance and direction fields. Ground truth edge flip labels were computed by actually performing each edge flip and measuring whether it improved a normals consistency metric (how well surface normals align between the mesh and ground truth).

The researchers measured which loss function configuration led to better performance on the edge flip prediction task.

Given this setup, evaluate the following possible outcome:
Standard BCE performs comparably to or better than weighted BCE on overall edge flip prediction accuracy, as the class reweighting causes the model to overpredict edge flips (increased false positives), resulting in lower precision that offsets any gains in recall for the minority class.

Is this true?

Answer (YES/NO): NO